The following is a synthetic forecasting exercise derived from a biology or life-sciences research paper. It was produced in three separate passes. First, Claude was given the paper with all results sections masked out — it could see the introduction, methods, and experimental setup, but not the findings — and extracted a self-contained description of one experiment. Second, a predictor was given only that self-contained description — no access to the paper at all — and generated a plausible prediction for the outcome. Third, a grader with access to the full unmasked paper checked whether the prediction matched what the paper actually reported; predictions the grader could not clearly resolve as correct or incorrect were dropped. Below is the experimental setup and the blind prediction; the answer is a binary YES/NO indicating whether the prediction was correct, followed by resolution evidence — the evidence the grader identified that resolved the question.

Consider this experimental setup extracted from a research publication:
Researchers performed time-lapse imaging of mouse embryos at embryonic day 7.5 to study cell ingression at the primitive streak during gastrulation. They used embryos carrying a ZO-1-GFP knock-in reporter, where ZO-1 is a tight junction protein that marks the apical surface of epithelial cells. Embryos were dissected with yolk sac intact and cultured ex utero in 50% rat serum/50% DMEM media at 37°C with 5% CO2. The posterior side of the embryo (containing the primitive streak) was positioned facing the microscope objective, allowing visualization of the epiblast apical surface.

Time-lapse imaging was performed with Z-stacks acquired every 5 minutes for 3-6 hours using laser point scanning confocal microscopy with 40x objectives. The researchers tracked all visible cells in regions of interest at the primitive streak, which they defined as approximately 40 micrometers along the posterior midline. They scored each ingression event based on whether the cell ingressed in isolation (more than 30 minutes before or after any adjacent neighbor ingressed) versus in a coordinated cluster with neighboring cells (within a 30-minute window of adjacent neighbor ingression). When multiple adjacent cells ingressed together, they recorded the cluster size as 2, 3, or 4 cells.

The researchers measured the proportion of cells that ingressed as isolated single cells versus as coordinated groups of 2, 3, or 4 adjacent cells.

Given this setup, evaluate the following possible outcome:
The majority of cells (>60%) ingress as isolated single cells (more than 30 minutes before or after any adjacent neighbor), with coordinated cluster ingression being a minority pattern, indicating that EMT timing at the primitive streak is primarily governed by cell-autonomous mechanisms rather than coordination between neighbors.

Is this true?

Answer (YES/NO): NO